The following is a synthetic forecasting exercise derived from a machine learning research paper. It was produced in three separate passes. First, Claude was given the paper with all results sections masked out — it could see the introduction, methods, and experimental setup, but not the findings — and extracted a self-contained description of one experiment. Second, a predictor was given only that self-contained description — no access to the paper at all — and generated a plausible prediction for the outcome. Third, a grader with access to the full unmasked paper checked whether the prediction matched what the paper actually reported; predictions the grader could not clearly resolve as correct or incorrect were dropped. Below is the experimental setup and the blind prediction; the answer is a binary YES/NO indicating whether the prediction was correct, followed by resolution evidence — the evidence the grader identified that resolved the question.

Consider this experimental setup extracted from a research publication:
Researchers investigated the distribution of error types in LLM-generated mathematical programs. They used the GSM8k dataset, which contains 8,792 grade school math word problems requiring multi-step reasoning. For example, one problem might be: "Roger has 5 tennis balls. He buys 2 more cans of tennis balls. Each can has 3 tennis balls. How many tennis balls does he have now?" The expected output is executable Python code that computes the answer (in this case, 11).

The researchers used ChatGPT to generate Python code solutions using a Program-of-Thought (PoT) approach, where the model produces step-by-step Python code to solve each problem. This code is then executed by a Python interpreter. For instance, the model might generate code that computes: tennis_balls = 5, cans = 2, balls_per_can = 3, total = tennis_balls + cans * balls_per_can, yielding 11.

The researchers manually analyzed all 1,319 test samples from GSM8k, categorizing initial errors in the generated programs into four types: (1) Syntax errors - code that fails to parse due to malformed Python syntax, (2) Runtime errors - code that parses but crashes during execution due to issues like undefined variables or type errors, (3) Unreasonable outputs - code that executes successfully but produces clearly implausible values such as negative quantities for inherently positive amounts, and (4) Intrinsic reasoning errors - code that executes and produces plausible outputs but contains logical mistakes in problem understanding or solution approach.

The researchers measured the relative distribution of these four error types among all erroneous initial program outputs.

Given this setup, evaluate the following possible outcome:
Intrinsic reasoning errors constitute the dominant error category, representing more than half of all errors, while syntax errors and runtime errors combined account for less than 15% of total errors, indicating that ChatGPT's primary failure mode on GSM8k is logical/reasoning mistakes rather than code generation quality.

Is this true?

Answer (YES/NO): YES